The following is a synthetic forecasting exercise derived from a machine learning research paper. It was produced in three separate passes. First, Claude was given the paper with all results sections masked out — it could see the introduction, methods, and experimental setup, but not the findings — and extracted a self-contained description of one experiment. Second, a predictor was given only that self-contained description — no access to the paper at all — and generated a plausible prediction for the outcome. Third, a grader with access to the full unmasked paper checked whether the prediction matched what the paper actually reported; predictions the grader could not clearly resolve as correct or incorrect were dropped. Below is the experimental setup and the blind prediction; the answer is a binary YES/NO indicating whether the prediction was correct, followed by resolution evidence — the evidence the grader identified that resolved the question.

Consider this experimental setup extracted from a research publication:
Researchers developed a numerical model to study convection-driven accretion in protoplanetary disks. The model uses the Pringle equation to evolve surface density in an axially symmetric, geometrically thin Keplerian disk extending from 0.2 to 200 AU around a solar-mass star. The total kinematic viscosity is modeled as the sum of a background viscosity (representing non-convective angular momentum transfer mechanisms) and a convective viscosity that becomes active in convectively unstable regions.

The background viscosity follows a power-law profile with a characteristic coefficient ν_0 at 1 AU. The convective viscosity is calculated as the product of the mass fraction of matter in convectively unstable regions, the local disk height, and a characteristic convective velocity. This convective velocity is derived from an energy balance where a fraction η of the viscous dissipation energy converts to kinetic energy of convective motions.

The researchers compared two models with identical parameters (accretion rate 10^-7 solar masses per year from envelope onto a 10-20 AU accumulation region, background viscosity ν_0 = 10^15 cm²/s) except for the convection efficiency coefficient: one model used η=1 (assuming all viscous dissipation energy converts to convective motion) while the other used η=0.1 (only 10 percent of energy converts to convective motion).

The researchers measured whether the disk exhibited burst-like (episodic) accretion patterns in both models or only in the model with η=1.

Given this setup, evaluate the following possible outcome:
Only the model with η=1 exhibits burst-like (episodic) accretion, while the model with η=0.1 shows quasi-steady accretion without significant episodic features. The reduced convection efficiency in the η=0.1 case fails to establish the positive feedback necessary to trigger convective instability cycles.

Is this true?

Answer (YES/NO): NO